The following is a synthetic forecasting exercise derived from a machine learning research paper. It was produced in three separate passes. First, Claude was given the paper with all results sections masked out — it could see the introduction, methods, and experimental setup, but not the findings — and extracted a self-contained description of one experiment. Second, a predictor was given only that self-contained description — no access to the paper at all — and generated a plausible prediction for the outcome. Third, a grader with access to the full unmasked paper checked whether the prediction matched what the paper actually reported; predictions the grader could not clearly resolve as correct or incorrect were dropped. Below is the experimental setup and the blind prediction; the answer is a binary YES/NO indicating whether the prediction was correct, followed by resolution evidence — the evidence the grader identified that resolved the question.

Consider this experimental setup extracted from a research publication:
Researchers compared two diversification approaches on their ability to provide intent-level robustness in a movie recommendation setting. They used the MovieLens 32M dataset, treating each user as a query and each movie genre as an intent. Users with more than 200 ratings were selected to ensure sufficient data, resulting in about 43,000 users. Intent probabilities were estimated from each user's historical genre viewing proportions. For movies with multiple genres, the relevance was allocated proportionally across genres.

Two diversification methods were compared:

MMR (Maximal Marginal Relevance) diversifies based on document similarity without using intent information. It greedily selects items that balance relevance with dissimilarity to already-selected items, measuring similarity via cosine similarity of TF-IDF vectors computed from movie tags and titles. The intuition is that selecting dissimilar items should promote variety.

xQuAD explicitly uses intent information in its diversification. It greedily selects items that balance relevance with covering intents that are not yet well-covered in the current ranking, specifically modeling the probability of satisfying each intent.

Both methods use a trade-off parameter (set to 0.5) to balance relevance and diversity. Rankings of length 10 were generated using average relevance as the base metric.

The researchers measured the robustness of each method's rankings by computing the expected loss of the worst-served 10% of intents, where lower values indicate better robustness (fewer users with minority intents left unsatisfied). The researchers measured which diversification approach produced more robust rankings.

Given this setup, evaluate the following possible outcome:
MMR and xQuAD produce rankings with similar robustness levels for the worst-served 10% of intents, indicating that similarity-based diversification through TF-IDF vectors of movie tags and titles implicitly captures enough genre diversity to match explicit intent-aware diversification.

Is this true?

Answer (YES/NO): YES